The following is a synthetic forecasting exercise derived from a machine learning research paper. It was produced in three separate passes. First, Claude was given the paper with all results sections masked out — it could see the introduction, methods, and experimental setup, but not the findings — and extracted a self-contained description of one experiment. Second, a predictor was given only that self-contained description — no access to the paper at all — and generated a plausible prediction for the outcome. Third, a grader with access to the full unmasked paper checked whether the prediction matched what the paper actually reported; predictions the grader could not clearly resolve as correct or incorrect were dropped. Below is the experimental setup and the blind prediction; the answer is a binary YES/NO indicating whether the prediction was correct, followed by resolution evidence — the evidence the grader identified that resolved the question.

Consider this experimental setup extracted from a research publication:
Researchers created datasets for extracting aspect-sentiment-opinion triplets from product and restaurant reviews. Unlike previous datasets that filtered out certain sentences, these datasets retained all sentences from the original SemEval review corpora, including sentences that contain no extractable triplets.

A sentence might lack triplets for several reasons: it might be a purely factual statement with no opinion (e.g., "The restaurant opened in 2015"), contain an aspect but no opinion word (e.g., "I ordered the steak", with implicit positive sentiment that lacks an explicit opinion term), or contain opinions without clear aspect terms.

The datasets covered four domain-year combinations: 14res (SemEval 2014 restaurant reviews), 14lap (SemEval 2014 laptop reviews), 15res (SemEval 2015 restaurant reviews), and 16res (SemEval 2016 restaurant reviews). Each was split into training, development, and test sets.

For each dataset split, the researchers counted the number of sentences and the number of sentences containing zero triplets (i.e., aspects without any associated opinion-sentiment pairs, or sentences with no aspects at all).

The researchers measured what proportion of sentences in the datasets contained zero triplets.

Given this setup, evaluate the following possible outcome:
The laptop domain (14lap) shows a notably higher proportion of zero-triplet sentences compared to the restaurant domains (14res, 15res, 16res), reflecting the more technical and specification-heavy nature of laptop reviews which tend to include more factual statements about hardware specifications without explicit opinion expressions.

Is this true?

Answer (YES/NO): YES